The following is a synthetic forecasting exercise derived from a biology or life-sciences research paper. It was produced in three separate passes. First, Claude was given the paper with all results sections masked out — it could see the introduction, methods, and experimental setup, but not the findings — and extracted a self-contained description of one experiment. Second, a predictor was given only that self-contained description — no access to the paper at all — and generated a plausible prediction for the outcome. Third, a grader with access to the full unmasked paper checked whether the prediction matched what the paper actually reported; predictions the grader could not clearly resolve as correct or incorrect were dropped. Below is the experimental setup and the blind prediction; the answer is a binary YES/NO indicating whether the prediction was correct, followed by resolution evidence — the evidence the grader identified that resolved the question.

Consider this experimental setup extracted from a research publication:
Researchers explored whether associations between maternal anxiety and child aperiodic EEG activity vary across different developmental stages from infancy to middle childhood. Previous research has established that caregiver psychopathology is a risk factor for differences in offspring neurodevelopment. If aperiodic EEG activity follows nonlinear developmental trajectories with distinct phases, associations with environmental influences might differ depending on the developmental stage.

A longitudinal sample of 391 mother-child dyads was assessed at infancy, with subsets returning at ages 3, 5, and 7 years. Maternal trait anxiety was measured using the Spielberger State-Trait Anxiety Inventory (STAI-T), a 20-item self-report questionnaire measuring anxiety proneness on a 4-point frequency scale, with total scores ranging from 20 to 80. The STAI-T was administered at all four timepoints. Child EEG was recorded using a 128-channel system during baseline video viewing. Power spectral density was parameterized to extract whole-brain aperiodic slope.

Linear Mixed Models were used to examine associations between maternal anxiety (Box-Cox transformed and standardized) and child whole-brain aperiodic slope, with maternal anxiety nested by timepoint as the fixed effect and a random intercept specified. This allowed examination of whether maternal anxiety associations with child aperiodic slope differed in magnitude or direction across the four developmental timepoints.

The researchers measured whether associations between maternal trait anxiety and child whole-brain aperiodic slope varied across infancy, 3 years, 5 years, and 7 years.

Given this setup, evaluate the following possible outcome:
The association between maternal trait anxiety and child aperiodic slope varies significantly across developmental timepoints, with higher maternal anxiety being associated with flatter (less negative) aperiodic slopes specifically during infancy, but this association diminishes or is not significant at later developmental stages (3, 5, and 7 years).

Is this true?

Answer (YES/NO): NO